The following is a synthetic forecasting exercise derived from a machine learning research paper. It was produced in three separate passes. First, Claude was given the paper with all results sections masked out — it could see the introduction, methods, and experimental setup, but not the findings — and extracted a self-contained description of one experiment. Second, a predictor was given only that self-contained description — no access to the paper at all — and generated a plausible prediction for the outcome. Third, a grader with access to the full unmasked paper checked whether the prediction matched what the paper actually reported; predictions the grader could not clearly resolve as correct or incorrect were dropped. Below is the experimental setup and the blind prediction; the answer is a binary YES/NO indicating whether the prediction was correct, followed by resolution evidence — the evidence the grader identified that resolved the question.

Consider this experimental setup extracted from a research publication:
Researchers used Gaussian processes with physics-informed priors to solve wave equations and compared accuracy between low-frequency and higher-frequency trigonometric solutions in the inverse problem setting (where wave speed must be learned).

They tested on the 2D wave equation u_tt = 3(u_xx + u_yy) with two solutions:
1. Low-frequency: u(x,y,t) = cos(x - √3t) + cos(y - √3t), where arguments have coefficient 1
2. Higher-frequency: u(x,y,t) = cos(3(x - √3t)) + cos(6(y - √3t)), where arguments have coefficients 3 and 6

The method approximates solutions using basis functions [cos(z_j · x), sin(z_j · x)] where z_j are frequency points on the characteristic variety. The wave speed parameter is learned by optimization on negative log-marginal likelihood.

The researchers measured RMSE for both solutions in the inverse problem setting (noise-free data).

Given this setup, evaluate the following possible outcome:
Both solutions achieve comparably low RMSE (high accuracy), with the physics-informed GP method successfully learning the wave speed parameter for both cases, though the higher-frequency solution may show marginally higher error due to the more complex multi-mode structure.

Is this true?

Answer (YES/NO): NO